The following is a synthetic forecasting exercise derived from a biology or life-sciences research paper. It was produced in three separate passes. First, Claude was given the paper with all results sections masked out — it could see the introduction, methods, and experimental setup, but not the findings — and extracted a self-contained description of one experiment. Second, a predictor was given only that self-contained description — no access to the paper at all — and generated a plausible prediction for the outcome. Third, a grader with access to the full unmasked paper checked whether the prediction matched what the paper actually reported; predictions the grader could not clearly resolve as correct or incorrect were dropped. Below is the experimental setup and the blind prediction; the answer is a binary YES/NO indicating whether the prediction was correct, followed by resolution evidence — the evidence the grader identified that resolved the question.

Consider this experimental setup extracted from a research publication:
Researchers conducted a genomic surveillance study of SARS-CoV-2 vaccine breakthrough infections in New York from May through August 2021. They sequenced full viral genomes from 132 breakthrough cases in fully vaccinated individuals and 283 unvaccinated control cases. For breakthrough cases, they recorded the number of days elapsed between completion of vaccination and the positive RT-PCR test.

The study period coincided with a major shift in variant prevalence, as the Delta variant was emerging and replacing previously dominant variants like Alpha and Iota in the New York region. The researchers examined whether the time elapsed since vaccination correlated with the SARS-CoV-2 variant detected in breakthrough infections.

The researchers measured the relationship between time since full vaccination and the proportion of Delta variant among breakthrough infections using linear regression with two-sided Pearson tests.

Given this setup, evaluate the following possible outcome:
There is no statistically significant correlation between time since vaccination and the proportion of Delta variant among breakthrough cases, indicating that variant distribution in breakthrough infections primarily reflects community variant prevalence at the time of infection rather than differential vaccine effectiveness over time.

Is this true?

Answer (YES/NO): NO